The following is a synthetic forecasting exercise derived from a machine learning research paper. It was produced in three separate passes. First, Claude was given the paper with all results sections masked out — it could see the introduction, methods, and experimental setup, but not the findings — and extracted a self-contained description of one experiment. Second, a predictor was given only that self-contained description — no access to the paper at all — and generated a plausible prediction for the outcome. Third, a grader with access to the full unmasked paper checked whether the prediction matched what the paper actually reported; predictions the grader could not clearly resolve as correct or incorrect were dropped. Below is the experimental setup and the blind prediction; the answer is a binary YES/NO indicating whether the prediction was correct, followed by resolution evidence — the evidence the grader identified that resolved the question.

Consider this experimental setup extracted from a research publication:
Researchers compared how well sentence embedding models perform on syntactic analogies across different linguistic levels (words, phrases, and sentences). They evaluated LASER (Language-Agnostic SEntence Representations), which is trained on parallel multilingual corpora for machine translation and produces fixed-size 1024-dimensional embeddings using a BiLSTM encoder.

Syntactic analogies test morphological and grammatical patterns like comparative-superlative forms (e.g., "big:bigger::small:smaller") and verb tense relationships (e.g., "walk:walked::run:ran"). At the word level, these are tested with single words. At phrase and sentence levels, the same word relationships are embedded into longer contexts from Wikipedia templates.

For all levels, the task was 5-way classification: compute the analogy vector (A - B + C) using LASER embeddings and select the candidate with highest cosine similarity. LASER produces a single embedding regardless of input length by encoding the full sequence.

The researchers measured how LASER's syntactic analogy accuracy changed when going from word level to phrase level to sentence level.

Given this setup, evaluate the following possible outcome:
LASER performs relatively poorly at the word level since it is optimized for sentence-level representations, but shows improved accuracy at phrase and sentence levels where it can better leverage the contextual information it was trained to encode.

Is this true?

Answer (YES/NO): NO